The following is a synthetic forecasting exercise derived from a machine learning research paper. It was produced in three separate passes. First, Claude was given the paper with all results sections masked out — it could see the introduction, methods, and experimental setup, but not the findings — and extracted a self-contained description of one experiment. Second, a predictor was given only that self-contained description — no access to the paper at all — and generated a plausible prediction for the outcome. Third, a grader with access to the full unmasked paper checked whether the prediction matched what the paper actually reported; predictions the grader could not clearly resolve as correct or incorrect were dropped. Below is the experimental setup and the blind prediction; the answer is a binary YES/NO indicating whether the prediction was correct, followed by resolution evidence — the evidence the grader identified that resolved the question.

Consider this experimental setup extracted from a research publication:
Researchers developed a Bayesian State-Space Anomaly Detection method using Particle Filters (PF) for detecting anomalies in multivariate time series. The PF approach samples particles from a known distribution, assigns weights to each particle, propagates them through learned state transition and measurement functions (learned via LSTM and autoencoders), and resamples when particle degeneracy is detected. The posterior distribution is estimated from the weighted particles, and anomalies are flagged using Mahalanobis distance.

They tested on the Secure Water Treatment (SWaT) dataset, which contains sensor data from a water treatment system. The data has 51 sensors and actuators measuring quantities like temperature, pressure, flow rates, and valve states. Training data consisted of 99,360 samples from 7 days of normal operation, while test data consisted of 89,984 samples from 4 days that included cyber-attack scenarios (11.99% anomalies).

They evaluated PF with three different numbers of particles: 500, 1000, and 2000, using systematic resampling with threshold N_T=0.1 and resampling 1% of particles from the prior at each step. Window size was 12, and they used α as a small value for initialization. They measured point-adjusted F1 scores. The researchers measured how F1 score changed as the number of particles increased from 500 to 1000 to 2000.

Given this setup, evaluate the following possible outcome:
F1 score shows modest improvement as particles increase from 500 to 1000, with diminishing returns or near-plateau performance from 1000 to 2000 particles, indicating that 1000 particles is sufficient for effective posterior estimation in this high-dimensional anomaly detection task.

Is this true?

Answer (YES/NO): NO